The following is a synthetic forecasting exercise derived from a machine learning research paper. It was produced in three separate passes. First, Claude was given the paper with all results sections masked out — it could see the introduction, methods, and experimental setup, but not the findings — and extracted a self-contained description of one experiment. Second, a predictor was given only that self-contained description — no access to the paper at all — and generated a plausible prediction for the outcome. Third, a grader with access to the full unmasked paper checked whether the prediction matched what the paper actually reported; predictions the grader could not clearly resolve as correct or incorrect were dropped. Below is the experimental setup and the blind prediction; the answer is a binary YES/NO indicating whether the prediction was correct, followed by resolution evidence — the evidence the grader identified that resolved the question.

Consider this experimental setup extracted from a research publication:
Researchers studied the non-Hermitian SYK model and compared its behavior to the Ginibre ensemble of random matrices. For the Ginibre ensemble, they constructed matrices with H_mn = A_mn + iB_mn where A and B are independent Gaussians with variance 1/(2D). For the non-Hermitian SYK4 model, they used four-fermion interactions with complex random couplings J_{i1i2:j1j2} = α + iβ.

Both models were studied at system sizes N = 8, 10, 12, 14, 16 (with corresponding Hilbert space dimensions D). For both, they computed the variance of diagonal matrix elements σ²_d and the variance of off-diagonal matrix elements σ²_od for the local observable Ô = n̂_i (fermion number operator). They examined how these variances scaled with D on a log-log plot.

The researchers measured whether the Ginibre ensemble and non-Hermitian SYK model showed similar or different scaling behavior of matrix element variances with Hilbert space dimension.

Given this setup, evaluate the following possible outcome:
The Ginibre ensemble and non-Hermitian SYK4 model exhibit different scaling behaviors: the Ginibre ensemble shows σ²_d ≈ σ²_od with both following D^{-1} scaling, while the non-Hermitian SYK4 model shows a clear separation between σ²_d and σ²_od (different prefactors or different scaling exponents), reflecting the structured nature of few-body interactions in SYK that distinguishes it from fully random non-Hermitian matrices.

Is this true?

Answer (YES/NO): NO